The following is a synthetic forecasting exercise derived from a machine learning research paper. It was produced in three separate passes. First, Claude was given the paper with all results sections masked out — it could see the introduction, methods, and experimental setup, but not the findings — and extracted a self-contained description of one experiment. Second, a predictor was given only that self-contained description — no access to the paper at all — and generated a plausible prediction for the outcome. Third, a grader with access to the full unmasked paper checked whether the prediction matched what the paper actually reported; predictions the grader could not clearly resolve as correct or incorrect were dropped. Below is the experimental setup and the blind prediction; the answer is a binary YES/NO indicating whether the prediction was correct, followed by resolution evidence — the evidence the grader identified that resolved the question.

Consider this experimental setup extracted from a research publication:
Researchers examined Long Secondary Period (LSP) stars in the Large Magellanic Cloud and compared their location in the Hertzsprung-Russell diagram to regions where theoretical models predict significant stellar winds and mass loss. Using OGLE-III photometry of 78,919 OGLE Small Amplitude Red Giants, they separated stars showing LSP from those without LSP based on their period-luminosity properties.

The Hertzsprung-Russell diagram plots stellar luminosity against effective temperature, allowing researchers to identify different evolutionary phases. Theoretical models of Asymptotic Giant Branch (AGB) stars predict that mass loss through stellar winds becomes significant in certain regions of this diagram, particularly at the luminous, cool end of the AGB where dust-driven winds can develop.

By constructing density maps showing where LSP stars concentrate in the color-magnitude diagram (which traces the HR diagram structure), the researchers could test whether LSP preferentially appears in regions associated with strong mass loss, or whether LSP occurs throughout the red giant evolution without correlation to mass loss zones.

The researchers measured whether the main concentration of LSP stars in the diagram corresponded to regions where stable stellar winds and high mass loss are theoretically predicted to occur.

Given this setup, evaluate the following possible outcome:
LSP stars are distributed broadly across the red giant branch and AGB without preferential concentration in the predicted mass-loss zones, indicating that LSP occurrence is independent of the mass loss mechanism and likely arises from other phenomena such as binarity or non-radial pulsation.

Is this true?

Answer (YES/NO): NO